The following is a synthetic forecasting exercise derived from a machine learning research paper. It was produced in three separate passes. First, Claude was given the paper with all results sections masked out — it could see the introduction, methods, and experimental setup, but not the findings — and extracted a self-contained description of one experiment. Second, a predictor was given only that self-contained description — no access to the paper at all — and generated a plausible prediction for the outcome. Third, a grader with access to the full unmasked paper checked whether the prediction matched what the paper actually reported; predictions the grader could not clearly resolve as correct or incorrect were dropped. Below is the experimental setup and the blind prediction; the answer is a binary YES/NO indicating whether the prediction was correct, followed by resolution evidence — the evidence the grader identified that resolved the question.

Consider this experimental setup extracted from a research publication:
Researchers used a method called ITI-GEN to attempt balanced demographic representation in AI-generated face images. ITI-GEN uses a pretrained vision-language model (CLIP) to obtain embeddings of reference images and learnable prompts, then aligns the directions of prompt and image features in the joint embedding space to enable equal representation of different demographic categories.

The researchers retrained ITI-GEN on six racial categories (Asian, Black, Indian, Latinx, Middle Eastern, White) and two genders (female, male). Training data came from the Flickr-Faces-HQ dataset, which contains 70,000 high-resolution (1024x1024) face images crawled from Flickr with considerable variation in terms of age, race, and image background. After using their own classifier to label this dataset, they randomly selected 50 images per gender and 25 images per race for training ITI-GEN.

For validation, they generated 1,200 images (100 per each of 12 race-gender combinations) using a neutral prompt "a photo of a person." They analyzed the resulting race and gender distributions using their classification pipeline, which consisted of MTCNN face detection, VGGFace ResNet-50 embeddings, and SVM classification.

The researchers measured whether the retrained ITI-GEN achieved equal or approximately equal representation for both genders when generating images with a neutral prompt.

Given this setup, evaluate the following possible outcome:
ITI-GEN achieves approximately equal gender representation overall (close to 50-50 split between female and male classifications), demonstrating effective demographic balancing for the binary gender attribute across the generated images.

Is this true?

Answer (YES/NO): YES